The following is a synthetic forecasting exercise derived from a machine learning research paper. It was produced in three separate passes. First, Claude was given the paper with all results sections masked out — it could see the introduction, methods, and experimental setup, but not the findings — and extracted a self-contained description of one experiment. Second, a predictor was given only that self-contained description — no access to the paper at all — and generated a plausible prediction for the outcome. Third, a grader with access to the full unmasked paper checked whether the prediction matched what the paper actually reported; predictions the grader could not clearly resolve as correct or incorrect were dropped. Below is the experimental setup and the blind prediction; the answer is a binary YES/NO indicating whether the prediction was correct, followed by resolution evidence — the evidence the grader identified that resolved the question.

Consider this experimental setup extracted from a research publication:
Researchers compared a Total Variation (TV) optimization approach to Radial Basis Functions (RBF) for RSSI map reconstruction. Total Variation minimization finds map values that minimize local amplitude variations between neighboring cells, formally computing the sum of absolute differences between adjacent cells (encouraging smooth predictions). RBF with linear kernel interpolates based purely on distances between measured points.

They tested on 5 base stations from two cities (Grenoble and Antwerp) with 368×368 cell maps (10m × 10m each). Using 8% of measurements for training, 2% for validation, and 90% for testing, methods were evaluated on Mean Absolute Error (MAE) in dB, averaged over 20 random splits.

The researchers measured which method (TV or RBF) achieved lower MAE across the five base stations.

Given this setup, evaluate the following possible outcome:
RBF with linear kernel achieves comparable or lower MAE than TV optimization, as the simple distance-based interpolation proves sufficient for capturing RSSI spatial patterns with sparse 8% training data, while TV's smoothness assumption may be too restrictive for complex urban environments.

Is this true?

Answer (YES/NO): YES